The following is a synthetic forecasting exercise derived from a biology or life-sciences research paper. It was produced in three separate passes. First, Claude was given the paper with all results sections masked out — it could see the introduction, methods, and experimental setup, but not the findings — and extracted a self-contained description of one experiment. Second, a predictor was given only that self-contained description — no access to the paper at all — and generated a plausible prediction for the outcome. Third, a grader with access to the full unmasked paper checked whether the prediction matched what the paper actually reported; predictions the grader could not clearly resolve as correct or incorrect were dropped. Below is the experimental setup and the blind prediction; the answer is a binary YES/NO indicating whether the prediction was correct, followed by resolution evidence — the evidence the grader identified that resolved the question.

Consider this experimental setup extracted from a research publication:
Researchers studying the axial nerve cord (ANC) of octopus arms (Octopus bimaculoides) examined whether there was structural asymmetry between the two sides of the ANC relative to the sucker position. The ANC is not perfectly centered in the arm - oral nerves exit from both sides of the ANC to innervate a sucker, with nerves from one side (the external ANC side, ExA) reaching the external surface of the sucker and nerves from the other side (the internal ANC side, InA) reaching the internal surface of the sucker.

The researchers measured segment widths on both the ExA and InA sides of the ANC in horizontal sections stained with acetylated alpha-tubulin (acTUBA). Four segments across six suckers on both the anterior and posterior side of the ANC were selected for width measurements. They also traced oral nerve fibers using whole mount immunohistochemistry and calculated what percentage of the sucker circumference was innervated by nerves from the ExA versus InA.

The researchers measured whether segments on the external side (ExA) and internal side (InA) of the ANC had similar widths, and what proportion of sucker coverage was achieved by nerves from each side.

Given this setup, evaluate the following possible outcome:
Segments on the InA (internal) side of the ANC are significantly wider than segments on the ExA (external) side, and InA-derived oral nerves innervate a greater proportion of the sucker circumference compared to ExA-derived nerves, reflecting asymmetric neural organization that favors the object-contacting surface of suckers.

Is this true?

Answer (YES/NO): NO